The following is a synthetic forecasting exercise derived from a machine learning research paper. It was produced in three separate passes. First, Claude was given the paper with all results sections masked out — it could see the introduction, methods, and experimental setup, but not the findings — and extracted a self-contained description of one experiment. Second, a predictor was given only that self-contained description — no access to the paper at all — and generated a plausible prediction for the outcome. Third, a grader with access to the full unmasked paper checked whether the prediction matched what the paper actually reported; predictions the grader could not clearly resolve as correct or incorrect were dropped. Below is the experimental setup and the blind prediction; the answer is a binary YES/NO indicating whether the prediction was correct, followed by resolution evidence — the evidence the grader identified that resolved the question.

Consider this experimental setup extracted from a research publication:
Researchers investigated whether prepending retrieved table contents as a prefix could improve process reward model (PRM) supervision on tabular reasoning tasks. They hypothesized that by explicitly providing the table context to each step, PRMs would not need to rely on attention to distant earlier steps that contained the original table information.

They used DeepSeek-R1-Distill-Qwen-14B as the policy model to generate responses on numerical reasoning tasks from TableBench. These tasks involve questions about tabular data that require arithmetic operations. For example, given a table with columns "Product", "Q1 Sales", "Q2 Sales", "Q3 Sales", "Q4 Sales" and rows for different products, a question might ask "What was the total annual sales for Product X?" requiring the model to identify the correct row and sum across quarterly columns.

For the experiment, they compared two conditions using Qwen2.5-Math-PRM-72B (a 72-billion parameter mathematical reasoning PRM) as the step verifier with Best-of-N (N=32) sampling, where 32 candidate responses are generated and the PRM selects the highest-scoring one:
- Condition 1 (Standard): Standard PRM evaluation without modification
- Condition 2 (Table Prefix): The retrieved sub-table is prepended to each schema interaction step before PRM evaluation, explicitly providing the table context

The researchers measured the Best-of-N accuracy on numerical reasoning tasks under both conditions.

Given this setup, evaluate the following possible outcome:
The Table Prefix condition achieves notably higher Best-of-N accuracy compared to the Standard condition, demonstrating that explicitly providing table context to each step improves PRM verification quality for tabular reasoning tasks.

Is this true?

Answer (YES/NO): YES